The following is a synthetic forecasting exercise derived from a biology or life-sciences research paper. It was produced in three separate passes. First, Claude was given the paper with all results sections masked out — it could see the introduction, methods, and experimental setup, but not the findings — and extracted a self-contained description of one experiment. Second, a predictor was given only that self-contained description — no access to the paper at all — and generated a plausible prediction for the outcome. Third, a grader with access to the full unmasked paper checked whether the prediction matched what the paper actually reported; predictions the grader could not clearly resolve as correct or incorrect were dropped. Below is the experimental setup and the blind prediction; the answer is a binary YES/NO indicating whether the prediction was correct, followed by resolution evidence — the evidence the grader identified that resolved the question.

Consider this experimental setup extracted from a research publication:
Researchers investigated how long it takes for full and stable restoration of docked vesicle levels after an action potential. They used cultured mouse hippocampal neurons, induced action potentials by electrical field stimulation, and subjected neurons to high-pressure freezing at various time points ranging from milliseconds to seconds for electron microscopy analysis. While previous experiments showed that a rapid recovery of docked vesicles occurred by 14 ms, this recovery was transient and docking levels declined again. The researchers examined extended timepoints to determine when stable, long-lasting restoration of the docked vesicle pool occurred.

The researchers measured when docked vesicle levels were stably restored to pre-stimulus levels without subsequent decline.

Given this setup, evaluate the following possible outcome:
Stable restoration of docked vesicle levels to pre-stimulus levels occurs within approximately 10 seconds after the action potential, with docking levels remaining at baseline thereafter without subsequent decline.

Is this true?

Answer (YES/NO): YES